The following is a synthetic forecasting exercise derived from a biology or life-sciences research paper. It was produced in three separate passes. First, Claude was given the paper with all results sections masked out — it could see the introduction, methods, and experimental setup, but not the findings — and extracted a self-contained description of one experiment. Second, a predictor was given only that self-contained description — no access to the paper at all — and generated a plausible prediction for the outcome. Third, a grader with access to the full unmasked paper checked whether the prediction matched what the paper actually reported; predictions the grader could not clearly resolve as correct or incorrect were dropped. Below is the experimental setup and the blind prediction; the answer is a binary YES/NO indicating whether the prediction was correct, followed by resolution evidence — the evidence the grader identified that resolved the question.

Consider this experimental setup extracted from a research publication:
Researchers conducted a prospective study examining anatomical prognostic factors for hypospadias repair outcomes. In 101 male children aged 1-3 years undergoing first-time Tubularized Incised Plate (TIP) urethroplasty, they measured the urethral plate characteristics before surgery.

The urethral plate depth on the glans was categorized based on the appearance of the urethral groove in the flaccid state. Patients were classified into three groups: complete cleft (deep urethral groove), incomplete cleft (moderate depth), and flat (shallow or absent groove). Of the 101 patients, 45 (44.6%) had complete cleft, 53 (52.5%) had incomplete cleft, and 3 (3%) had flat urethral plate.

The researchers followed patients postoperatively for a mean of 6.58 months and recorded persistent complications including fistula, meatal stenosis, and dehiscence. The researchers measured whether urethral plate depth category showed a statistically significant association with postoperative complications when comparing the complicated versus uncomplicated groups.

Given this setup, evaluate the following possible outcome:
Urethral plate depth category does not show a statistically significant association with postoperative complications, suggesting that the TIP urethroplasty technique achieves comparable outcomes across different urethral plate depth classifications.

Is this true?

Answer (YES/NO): YES